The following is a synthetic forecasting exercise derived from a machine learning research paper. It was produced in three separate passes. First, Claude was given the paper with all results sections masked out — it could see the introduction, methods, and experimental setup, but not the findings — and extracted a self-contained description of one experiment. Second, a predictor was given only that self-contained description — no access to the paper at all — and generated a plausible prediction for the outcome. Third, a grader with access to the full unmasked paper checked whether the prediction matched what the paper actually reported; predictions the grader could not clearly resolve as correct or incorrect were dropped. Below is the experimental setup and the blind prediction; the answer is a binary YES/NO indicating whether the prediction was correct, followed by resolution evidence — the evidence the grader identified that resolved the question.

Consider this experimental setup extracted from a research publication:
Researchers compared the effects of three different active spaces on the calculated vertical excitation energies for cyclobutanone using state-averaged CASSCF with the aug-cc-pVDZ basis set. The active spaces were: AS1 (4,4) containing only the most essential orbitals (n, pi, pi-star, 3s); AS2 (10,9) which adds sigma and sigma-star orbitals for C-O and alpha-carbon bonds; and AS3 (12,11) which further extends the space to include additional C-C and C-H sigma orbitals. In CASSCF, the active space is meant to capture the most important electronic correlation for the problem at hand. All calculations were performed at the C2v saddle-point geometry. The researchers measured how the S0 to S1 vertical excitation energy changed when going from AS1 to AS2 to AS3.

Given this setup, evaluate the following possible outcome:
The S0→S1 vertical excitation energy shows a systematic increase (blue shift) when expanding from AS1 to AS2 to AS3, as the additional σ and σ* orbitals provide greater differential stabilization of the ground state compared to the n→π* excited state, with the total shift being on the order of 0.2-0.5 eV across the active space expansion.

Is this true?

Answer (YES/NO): NO